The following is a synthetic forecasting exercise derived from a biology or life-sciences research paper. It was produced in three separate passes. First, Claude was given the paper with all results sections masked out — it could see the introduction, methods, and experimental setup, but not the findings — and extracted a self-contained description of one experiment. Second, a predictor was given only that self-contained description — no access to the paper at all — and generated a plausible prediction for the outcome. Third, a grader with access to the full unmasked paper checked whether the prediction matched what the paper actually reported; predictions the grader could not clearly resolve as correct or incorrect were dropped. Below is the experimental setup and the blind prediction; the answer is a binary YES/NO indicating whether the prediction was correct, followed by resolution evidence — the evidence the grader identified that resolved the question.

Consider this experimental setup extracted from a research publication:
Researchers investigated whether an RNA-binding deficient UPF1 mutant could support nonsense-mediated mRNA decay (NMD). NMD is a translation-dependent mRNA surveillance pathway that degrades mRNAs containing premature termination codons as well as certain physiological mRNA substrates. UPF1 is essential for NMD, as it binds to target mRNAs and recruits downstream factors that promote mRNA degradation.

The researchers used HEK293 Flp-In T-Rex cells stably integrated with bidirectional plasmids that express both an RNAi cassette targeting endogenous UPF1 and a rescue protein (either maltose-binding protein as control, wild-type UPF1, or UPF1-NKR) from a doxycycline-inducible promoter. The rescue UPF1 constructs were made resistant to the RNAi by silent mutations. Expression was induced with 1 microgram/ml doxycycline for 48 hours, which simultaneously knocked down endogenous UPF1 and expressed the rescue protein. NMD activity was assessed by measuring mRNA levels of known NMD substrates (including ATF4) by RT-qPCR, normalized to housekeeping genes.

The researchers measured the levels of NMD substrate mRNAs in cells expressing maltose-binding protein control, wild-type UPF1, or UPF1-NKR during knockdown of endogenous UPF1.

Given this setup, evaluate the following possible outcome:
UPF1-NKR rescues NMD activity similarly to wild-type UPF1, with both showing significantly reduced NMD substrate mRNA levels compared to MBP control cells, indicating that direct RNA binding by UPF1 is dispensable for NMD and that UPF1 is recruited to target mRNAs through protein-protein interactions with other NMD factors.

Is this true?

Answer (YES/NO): NO